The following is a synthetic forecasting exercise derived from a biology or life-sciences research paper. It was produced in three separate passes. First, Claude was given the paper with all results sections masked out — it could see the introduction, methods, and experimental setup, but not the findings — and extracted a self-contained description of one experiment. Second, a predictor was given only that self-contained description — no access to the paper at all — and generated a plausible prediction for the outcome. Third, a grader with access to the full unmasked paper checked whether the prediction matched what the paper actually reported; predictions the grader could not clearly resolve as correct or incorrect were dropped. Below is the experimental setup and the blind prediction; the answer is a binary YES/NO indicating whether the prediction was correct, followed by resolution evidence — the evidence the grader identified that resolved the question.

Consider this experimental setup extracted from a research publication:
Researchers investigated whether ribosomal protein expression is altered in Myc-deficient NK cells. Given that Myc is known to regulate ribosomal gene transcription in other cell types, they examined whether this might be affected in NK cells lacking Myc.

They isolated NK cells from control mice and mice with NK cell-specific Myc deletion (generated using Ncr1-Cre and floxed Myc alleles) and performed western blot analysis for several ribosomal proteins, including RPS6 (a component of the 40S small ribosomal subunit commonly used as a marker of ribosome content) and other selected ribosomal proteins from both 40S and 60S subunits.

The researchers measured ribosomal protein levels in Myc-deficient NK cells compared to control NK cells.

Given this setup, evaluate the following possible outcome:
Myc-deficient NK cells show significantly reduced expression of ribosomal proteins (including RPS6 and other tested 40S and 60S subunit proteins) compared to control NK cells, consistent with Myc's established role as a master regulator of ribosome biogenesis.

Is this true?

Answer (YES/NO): NO